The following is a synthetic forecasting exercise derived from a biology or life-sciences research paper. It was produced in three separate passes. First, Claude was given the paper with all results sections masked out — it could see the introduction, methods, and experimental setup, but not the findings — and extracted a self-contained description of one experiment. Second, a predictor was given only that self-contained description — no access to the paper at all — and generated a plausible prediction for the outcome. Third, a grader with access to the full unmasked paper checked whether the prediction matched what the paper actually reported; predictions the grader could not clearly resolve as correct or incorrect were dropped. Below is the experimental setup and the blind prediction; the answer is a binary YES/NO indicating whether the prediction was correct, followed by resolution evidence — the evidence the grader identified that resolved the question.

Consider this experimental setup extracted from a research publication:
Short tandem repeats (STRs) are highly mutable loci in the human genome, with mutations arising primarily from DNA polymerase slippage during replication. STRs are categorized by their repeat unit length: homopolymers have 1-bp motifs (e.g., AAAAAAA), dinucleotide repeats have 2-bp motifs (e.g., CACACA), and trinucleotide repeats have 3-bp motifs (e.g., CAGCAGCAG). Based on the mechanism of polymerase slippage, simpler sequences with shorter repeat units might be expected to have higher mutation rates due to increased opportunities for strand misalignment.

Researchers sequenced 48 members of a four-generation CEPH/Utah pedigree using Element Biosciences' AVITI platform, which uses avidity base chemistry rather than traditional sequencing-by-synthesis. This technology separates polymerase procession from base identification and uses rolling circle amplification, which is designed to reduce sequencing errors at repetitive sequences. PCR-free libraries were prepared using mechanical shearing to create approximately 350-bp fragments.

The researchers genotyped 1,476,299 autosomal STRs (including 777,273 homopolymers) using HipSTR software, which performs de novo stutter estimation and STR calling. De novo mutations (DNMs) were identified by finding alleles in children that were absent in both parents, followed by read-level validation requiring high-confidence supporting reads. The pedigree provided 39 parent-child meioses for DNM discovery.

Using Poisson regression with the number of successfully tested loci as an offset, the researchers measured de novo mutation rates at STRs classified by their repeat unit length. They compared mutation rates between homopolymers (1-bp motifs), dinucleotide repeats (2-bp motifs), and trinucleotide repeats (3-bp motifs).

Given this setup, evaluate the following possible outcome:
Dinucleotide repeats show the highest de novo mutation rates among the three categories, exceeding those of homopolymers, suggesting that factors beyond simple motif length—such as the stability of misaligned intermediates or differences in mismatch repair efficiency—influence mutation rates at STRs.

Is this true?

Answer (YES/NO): YES